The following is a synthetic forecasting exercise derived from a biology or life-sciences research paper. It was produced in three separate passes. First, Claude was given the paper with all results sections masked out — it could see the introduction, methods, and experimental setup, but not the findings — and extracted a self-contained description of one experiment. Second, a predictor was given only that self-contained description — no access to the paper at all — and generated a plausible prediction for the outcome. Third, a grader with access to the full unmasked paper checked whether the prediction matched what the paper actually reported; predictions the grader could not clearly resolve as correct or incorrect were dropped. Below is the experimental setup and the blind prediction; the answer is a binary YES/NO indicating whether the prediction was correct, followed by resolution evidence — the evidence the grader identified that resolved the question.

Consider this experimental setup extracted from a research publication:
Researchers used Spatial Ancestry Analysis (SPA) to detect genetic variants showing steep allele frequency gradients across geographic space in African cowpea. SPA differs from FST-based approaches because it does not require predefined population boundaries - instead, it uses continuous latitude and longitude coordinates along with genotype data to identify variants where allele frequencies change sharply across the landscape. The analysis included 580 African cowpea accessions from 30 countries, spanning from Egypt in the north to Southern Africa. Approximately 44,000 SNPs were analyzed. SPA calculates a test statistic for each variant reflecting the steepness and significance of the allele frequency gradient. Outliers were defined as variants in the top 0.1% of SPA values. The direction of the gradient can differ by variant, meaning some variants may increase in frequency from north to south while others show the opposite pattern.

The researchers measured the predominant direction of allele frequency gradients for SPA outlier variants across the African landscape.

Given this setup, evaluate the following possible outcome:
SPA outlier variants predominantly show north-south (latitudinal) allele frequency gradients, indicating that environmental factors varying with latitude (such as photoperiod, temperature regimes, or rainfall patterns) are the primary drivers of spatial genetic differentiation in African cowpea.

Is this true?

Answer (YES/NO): NO